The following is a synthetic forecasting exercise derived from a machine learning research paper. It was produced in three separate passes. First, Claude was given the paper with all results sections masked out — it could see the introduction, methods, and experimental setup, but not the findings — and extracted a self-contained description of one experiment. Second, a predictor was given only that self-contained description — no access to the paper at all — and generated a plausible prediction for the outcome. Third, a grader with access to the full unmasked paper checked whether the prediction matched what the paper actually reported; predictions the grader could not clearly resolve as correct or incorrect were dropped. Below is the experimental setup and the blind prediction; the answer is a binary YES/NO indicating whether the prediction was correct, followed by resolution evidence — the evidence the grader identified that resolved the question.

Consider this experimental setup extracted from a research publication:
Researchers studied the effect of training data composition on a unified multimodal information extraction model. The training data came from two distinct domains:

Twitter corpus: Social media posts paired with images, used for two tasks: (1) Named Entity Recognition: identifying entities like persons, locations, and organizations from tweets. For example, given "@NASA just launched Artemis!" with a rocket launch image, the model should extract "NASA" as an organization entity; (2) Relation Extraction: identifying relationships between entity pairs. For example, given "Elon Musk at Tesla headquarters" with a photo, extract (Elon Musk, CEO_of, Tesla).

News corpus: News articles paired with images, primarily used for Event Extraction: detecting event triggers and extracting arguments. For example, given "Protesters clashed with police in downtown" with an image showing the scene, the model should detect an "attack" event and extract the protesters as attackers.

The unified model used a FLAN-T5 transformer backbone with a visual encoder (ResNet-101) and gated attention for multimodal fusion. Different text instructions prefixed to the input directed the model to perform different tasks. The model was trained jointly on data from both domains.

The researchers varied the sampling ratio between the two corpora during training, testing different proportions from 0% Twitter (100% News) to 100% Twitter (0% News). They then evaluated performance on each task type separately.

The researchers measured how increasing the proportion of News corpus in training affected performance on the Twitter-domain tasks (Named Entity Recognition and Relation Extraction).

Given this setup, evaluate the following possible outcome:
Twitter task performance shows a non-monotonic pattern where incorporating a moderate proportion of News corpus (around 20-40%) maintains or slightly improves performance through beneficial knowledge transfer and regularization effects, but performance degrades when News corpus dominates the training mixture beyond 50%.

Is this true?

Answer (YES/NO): NO